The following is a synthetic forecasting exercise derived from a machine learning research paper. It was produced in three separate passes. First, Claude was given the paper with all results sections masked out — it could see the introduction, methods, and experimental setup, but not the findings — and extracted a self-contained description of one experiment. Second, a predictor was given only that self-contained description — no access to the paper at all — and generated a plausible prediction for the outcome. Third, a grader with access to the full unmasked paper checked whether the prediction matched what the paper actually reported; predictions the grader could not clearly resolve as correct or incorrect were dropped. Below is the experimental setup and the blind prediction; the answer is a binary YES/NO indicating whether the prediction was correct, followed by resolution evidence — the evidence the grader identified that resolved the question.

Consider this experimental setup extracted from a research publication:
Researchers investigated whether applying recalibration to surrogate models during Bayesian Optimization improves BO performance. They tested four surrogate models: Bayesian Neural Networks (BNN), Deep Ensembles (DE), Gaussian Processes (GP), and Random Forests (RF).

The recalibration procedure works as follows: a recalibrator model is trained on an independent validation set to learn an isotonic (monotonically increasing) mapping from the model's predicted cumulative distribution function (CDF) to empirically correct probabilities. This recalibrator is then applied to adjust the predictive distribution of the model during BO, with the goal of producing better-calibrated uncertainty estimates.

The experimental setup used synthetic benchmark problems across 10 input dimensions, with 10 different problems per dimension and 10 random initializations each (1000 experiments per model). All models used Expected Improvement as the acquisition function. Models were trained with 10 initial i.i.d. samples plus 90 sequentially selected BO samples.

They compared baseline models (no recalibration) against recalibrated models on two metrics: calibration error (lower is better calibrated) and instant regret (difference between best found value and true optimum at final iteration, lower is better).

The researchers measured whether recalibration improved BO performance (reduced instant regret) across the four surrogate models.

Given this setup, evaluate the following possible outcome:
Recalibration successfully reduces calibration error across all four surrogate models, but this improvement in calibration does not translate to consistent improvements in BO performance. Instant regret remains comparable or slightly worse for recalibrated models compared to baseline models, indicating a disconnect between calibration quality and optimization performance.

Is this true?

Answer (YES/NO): YES